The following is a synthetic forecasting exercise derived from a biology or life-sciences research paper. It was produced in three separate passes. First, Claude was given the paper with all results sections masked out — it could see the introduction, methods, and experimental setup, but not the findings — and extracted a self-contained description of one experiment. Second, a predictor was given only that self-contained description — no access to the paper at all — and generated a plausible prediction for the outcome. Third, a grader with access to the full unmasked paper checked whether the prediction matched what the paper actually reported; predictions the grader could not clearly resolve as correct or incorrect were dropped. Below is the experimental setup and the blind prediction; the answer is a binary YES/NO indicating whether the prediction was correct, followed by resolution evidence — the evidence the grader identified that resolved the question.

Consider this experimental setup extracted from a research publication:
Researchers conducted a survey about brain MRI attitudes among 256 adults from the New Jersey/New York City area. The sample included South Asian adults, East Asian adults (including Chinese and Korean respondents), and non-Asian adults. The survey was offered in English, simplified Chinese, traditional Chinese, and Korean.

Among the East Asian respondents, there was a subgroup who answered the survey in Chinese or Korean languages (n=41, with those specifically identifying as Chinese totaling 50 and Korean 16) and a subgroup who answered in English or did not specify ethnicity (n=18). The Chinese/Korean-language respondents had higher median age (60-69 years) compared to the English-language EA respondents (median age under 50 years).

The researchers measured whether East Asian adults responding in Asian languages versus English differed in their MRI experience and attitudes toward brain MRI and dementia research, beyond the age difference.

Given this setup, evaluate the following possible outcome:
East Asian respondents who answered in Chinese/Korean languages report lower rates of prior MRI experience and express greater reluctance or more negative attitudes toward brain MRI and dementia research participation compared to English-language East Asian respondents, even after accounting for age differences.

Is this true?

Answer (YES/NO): NO